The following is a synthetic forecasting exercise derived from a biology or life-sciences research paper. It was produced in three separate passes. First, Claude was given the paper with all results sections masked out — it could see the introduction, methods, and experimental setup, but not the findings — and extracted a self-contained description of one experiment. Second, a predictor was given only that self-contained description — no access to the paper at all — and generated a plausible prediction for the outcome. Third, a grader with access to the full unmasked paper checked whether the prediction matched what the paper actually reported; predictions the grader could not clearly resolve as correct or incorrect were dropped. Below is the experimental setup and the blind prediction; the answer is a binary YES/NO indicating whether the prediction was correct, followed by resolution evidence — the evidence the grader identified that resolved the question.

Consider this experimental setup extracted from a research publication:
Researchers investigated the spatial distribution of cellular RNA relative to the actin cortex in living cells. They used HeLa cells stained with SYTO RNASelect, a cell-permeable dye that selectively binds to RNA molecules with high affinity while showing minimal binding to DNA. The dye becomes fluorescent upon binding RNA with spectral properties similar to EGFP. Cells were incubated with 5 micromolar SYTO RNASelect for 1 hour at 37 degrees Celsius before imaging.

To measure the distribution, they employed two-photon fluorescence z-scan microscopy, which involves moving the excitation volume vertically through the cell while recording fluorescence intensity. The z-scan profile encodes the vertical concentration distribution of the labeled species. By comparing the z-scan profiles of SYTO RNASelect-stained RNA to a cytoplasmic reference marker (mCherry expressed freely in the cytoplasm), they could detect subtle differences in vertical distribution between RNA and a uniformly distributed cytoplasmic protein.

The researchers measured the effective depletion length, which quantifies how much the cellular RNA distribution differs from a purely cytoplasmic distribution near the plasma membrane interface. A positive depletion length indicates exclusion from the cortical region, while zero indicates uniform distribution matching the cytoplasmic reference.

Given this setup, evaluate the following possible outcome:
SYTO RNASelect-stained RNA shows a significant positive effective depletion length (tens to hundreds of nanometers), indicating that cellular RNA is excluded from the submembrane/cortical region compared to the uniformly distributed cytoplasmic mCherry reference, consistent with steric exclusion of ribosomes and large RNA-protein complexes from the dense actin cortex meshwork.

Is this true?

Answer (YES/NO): YES